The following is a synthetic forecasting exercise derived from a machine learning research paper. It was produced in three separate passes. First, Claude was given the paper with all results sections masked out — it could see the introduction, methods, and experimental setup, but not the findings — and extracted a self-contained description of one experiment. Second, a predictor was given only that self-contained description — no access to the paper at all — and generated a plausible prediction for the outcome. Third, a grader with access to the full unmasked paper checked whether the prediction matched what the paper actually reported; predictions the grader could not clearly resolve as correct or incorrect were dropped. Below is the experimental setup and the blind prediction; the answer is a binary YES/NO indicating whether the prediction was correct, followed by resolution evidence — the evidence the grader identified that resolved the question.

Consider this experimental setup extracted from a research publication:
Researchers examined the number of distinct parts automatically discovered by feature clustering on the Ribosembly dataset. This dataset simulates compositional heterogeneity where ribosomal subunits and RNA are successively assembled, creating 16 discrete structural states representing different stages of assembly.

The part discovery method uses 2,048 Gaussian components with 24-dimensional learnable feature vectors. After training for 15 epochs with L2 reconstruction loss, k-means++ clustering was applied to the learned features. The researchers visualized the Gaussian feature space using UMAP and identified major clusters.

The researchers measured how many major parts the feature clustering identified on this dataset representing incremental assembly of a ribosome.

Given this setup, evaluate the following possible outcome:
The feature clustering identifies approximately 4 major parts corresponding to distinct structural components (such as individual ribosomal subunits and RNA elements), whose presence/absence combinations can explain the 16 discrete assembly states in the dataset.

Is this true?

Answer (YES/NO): NO